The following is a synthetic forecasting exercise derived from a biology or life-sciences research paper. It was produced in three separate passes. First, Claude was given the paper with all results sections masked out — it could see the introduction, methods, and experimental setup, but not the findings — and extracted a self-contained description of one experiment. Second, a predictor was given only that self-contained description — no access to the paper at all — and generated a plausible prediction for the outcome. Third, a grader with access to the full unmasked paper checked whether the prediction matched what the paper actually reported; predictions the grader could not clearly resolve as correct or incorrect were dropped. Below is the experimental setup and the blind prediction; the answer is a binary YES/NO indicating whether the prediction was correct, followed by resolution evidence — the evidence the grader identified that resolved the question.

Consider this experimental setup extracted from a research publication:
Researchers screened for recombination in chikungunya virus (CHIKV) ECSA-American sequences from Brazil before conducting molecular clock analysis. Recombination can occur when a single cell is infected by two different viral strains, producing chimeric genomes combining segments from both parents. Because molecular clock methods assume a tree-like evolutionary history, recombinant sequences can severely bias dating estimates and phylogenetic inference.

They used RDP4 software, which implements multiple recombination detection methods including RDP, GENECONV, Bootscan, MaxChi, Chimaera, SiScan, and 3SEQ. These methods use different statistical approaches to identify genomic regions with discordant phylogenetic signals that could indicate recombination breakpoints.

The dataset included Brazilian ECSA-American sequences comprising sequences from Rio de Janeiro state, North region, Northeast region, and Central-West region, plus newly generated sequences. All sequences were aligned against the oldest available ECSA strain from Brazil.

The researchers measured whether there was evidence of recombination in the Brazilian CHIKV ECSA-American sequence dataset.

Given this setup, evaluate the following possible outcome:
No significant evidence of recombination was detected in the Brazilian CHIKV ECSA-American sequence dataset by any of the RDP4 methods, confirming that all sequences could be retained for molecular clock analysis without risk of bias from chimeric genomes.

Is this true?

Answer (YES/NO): YES